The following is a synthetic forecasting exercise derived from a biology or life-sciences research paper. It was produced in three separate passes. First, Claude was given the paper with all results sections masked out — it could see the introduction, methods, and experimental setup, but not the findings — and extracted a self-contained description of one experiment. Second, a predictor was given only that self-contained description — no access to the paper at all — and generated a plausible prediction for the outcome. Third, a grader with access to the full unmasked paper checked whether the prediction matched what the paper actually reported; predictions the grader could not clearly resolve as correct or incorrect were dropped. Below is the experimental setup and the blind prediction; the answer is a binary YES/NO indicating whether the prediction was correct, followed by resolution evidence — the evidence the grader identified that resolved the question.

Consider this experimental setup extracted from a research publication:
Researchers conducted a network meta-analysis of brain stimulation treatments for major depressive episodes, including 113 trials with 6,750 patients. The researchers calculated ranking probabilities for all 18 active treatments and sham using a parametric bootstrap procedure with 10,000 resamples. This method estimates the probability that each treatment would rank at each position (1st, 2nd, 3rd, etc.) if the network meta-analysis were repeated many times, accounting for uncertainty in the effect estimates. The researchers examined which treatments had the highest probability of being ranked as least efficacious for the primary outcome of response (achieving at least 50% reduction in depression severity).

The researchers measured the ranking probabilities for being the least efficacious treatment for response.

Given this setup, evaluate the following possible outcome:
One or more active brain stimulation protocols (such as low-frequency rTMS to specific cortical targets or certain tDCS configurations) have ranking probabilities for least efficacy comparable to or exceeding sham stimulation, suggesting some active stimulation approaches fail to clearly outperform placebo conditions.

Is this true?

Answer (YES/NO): YES